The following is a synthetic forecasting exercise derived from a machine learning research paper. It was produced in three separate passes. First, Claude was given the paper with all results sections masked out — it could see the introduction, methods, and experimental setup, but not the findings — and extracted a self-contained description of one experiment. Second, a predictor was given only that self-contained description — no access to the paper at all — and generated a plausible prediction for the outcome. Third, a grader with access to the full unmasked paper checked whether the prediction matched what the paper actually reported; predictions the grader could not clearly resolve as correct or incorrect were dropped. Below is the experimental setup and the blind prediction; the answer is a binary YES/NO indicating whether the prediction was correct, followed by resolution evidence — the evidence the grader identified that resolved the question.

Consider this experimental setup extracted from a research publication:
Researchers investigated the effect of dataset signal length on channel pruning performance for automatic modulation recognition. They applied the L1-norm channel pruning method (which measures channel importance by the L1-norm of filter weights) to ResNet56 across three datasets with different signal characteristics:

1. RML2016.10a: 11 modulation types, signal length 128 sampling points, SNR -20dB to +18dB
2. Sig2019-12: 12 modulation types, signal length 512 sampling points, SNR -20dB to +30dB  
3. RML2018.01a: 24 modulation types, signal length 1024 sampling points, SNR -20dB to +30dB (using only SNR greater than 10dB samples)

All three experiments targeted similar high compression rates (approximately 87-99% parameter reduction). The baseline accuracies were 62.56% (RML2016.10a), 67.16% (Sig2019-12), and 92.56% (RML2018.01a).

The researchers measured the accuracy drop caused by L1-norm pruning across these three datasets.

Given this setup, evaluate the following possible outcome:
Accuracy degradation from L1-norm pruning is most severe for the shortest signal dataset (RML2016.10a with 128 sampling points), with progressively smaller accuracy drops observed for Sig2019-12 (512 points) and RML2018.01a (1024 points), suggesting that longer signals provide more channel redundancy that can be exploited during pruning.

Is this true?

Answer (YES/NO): NO